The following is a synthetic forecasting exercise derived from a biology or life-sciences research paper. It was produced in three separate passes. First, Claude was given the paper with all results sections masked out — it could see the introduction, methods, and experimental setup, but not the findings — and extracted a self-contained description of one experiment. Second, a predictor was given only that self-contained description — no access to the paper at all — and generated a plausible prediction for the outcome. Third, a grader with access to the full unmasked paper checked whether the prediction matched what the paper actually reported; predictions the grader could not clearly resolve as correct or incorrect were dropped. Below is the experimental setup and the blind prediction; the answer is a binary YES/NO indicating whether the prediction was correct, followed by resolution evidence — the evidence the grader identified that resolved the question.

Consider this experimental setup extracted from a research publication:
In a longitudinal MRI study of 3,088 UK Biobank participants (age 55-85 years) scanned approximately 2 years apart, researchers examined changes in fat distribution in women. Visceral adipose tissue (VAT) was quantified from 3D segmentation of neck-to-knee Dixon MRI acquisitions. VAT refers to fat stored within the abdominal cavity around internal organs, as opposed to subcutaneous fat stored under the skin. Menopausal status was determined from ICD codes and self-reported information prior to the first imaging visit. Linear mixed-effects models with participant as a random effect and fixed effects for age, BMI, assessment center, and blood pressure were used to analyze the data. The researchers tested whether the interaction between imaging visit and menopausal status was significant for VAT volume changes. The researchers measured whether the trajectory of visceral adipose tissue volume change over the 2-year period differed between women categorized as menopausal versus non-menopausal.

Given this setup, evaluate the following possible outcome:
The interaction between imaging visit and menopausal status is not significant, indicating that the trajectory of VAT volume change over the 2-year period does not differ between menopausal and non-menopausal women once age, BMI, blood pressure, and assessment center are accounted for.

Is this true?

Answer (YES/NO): YES